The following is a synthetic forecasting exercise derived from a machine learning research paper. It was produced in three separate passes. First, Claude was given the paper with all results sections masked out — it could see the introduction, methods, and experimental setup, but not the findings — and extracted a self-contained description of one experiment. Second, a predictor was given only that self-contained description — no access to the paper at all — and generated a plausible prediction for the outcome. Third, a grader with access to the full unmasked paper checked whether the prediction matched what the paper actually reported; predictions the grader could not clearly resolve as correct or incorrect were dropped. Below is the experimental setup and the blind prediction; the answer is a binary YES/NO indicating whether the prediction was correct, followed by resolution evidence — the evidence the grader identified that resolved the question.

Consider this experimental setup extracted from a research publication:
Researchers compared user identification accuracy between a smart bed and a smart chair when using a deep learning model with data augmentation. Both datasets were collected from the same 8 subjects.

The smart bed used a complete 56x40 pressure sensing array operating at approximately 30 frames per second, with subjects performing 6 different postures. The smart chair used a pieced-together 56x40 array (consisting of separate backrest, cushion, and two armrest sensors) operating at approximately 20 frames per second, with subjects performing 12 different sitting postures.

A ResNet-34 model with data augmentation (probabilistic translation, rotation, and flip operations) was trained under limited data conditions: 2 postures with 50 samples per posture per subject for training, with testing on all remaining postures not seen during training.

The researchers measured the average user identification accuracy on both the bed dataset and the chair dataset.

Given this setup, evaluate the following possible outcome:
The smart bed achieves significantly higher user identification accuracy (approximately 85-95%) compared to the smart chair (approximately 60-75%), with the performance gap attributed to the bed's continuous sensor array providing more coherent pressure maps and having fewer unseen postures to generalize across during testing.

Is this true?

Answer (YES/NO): NO